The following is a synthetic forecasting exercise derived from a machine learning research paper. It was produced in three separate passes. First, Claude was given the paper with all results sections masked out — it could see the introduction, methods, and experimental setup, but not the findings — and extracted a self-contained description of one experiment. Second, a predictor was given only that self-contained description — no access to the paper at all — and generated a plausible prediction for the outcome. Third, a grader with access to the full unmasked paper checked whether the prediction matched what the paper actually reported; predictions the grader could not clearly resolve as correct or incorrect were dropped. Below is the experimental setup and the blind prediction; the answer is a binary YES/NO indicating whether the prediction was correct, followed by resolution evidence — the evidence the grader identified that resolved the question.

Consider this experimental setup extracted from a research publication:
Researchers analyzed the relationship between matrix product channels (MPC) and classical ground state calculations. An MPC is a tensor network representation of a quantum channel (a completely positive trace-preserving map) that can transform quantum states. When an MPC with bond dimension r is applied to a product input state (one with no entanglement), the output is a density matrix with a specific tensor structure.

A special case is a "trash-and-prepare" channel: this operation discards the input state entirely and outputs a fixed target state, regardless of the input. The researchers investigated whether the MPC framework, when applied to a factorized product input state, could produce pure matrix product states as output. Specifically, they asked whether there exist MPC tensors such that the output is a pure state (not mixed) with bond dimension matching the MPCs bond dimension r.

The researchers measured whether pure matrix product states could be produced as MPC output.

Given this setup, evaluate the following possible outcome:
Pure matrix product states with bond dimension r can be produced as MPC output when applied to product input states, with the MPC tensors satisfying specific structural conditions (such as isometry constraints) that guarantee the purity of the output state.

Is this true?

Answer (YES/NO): YES